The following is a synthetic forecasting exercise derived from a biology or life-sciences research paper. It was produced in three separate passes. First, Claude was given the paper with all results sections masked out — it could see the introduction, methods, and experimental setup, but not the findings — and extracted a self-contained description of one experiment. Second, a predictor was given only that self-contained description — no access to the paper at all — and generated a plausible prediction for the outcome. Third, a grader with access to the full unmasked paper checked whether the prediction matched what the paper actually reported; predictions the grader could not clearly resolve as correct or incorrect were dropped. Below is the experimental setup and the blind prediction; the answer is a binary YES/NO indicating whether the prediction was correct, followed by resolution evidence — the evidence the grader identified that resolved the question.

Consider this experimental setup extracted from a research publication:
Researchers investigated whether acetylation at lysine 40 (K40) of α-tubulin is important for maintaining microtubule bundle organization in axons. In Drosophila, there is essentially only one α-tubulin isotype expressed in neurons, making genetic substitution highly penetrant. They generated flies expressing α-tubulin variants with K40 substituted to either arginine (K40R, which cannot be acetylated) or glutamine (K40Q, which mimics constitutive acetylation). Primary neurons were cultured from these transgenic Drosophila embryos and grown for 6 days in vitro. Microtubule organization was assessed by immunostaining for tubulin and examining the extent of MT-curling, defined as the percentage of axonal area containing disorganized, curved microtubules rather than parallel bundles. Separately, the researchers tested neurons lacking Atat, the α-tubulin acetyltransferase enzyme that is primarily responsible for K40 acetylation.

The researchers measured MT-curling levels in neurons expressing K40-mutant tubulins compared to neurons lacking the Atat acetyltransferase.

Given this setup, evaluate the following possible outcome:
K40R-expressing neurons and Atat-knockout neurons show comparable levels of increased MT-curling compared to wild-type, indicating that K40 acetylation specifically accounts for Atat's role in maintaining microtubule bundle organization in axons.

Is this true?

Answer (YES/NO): NO